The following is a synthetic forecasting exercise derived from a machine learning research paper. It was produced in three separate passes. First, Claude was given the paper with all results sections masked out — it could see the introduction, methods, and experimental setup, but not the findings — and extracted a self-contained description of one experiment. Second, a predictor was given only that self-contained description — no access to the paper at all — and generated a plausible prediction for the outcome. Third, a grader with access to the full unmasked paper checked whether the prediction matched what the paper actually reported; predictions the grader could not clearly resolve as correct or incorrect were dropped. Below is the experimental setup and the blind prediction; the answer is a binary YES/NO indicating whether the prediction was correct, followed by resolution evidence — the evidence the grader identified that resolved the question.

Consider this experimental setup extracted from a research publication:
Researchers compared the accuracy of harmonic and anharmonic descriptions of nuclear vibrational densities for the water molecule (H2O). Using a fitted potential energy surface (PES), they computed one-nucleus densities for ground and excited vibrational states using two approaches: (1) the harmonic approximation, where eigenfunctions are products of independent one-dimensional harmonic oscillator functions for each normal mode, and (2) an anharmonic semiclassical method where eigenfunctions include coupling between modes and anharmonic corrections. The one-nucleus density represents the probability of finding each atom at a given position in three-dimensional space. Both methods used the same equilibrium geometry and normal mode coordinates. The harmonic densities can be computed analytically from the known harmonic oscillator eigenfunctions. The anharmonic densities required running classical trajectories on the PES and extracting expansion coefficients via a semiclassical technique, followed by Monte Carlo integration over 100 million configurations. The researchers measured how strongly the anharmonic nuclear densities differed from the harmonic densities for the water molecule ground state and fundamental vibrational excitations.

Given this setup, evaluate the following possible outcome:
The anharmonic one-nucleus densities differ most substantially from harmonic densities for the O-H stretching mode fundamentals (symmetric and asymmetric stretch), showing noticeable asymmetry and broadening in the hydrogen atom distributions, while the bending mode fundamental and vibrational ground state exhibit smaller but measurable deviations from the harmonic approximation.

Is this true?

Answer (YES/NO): NO